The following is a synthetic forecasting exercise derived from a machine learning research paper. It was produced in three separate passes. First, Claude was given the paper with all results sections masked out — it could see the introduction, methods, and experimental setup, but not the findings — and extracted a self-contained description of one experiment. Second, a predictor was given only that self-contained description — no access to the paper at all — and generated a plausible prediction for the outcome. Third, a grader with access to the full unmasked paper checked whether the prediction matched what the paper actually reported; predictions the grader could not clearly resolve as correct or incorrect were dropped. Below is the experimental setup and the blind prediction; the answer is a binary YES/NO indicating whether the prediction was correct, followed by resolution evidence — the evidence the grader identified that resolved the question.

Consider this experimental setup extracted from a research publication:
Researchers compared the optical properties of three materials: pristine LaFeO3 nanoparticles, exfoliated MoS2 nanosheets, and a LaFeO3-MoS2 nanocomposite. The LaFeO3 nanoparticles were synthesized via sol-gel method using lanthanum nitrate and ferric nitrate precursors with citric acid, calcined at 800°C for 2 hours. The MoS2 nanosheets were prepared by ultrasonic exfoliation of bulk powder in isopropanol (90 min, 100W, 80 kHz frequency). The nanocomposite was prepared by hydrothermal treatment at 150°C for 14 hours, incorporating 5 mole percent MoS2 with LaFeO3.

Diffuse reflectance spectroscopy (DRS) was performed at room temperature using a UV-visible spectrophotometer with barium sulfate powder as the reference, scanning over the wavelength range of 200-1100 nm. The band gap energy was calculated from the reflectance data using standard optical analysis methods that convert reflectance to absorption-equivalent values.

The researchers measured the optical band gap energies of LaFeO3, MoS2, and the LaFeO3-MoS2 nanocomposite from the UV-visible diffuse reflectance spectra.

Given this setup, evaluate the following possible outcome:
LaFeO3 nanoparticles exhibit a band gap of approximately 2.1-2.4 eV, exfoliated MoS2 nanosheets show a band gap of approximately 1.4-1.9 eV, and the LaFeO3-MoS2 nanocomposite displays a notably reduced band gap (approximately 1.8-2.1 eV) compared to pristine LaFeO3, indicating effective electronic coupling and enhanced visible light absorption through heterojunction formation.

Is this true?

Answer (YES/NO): NO